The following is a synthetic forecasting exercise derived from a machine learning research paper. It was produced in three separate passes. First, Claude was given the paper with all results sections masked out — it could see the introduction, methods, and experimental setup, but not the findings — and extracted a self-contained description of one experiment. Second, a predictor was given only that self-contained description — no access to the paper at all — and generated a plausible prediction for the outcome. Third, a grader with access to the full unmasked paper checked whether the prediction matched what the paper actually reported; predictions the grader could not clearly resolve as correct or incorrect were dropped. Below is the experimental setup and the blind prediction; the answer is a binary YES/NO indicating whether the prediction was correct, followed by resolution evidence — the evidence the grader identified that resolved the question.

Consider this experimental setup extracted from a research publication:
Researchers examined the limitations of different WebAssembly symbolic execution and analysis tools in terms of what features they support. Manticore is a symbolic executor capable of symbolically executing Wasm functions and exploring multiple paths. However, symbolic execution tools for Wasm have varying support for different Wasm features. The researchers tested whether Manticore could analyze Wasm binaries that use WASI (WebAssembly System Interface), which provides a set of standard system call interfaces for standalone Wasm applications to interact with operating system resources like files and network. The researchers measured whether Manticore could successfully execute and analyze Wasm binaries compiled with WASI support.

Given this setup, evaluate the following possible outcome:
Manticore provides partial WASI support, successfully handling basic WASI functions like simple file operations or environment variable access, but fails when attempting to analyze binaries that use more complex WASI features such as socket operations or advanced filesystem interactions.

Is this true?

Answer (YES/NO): NO